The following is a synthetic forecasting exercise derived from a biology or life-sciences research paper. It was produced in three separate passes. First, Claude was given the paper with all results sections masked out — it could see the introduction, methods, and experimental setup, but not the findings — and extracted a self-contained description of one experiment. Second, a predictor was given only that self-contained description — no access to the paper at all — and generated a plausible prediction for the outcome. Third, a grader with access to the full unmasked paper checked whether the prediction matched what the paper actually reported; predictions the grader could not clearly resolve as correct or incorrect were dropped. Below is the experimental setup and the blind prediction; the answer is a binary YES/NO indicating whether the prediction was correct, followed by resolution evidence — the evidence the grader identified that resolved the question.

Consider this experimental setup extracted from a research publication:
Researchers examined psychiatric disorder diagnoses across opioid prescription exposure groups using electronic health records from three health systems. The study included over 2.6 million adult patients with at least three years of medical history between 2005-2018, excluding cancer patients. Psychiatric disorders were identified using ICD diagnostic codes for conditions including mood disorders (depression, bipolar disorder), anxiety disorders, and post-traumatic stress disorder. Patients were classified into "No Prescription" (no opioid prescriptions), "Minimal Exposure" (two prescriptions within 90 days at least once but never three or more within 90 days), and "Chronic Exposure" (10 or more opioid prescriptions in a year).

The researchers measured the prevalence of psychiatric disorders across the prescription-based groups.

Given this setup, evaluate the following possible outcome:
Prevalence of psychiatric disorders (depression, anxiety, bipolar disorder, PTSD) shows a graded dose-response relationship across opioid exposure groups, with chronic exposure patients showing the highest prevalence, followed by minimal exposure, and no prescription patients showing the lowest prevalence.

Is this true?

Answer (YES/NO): YES